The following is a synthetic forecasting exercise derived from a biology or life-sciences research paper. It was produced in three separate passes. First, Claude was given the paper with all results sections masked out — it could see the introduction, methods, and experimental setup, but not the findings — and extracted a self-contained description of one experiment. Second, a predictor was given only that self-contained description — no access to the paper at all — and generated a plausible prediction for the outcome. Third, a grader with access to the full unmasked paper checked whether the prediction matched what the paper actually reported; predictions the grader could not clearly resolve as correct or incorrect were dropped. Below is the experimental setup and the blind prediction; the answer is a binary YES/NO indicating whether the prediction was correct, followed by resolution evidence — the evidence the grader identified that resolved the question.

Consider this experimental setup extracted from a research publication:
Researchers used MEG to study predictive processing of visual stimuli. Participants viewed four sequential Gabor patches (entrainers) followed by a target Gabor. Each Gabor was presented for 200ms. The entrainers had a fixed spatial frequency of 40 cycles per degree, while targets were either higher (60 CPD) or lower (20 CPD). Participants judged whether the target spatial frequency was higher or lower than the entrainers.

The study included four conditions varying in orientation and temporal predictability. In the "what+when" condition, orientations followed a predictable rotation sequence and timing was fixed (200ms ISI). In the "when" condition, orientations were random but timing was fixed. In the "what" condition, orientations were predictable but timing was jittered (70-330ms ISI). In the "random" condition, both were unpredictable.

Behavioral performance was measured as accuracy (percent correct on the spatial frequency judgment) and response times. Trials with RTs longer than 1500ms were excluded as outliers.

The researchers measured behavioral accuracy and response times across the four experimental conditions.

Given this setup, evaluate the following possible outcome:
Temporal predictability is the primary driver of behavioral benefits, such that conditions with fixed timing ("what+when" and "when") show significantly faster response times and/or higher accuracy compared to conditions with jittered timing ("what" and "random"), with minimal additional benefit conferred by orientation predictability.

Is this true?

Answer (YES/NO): YES